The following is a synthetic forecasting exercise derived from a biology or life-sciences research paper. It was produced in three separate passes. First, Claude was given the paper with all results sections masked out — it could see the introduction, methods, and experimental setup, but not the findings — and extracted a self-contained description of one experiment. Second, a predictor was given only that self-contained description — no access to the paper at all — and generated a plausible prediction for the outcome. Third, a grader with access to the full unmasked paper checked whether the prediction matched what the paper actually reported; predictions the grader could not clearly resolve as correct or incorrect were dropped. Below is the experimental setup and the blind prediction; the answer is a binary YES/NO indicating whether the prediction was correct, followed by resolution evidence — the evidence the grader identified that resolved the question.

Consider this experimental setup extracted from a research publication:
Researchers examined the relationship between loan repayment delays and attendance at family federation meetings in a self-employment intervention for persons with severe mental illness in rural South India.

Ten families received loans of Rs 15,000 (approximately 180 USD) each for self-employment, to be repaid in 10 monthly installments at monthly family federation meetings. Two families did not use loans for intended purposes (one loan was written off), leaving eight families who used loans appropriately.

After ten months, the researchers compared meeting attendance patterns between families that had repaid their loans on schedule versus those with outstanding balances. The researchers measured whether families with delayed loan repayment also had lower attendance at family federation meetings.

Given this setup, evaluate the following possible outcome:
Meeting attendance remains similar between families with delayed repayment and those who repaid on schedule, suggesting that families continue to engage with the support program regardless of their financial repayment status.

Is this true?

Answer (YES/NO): NO